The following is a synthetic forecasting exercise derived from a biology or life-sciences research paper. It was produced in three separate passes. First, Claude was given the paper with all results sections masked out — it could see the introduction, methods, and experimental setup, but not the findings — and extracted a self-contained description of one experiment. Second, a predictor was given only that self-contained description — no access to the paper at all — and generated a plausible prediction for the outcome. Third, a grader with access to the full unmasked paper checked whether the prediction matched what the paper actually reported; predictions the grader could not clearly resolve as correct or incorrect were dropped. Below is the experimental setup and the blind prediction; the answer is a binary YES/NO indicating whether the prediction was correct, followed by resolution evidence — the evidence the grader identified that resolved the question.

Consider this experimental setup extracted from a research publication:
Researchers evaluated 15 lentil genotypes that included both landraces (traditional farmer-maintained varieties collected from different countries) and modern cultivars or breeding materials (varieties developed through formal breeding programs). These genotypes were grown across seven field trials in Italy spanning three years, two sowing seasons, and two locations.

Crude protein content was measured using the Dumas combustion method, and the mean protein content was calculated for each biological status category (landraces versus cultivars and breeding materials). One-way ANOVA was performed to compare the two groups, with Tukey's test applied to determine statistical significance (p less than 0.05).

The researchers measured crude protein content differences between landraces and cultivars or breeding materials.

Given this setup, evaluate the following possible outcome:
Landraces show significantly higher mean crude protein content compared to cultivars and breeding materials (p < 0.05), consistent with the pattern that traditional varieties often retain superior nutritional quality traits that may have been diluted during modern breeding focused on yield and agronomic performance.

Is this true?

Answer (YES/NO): YES